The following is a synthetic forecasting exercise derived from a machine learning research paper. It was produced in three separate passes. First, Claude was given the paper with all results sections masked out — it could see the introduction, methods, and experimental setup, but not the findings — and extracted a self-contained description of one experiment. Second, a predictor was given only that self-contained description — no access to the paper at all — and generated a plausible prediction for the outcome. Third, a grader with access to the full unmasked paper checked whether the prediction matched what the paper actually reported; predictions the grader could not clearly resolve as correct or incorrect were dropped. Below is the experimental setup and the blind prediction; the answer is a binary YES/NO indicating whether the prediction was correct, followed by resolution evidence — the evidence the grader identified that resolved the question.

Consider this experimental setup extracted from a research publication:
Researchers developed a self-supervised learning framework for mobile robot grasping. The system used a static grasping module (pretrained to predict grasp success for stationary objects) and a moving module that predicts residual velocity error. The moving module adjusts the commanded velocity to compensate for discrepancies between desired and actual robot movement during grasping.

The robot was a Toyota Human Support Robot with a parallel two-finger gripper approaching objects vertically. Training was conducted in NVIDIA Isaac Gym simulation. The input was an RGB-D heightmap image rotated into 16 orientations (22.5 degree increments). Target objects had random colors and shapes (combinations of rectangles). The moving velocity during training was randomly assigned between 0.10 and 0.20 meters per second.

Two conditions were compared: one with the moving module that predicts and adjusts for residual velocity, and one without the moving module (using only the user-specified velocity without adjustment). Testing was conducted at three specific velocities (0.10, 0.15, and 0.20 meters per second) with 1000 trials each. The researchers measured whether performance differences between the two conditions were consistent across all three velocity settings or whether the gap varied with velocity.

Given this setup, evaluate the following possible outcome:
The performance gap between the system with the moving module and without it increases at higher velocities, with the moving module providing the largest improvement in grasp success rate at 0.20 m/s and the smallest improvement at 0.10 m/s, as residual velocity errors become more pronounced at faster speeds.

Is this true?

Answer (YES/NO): YES